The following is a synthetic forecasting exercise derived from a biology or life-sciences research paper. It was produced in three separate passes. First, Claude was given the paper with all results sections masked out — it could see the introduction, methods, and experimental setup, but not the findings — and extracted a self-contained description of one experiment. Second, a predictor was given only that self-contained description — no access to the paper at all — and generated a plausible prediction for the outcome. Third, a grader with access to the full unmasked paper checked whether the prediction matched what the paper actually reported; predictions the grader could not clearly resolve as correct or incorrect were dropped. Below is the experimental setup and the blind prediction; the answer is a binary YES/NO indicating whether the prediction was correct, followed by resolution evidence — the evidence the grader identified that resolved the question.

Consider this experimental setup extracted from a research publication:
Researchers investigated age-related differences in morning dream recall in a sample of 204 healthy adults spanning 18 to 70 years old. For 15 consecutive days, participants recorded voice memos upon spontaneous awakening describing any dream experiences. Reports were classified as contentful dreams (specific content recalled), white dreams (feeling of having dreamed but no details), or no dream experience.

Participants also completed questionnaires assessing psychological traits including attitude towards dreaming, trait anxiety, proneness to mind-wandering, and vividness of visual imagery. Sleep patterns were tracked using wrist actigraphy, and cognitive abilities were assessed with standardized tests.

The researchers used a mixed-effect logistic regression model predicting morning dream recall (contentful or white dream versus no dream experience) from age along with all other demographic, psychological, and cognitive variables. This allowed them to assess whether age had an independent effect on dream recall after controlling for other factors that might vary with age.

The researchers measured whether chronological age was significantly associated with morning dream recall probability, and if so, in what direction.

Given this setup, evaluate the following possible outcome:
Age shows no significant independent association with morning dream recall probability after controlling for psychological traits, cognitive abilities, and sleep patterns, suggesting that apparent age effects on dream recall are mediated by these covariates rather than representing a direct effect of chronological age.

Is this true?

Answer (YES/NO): YES